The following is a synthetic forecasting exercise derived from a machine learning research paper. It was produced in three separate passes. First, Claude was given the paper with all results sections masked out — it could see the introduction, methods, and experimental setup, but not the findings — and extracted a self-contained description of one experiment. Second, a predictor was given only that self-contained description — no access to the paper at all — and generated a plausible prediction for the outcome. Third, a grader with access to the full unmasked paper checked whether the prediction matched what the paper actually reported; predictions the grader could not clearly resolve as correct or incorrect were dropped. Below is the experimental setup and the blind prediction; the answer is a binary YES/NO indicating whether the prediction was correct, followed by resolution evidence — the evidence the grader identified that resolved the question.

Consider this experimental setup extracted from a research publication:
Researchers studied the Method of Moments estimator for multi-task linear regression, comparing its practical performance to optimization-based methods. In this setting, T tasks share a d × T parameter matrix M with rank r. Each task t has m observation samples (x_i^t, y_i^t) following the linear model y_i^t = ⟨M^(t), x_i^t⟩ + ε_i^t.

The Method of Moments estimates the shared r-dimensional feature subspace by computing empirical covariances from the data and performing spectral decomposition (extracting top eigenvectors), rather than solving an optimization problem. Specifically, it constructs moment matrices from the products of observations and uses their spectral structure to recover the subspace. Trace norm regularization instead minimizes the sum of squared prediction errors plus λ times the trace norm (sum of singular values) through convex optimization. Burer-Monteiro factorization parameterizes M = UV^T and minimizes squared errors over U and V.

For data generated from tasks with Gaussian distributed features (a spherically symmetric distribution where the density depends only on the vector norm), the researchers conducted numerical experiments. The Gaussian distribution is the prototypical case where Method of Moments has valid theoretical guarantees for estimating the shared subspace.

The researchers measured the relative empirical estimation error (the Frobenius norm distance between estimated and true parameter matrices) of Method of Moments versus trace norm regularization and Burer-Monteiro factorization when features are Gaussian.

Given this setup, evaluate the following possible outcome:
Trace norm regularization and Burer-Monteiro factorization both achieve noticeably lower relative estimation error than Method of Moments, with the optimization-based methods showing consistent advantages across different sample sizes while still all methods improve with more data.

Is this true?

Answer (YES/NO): YES